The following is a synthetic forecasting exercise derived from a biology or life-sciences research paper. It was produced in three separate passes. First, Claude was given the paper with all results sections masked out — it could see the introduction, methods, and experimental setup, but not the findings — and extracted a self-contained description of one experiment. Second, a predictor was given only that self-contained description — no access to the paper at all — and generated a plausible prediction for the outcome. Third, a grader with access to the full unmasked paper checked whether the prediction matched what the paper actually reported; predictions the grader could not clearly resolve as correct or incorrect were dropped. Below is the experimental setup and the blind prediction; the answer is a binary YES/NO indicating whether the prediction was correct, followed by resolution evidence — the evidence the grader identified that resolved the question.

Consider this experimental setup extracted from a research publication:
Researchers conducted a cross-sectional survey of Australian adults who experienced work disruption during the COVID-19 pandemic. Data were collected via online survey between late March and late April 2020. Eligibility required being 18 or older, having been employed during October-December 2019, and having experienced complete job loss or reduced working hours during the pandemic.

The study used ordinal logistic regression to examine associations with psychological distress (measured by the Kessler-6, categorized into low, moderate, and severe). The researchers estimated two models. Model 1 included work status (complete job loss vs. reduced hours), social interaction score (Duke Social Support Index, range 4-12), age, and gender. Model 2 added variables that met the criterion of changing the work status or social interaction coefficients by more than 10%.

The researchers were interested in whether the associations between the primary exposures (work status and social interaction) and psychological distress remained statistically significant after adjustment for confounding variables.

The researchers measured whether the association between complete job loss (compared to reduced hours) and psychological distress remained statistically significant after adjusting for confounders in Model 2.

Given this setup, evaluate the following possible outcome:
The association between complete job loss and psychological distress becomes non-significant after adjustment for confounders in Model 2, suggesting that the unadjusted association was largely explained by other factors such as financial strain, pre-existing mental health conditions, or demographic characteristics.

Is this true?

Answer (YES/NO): YES